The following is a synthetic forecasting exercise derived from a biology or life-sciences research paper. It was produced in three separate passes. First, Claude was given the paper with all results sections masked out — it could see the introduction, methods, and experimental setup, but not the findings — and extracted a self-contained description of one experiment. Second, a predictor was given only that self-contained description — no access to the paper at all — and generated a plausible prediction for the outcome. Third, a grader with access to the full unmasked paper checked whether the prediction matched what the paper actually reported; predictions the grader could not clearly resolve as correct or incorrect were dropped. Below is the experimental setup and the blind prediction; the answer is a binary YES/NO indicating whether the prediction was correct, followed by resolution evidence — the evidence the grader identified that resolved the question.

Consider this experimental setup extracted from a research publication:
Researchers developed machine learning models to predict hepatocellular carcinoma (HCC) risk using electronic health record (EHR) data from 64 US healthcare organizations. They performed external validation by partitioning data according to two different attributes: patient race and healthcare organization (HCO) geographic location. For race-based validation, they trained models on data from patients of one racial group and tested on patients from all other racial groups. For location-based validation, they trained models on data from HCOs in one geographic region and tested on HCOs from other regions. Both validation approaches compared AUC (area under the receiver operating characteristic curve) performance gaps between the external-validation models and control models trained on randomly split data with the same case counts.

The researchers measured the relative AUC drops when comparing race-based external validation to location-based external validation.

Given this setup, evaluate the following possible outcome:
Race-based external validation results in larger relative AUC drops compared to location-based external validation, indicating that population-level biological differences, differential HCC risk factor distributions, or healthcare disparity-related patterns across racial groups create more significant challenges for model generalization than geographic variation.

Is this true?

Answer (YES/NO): NO